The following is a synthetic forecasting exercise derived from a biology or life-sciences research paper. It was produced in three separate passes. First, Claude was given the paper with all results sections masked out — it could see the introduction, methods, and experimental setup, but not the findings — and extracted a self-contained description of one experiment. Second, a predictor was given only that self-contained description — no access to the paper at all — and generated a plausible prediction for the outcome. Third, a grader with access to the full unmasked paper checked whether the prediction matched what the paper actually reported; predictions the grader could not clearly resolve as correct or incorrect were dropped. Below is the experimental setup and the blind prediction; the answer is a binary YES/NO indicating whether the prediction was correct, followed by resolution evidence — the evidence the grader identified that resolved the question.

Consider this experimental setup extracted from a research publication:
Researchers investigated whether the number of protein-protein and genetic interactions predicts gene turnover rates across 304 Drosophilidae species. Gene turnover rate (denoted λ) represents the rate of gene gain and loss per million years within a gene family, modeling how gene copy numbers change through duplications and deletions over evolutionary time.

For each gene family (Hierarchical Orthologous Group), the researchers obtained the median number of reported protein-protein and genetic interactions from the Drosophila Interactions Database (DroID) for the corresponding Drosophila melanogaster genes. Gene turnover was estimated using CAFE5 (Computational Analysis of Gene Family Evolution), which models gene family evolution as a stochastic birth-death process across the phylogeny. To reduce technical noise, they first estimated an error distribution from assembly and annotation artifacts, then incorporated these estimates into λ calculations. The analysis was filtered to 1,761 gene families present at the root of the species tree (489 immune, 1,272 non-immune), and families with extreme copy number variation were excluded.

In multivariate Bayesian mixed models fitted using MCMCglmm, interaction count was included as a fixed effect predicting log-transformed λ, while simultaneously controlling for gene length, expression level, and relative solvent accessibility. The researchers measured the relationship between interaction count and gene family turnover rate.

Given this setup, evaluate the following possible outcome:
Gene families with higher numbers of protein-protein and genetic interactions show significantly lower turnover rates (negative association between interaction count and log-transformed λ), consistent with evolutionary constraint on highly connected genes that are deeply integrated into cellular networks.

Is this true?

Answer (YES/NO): NO